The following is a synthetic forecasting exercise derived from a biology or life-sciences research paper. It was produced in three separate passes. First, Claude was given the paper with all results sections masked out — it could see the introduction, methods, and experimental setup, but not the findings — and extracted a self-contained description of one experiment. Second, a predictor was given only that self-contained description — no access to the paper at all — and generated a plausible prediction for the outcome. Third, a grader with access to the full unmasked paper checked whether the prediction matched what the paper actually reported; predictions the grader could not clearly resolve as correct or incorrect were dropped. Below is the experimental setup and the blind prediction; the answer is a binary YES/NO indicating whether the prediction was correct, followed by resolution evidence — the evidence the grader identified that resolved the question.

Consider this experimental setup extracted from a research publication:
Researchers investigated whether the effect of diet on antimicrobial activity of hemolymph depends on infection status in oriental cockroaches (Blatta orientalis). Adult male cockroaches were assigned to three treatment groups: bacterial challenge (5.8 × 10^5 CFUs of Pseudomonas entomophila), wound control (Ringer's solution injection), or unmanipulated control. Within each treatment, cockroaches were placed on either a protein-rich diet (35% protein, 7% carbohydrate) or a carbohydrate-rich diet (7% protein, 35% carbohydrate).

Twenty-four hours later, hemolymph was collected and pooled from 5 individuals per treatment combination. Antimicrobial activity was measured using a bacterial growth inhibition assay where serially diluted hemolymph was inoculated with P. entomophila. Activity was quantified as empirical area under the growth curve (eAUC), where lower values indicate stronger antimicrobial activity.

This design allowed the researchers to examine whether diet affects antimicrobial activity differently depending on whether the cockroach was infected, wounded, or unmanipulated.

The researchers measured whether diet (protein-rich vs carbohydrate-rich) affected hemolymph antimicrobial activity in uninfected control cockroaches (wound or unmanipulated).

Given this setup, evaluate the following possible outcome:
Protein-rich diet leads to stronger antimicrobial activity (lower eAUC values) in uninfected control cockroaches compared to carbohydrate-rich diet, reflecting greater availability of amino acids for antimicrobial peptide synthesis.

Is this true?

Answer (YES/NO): NO